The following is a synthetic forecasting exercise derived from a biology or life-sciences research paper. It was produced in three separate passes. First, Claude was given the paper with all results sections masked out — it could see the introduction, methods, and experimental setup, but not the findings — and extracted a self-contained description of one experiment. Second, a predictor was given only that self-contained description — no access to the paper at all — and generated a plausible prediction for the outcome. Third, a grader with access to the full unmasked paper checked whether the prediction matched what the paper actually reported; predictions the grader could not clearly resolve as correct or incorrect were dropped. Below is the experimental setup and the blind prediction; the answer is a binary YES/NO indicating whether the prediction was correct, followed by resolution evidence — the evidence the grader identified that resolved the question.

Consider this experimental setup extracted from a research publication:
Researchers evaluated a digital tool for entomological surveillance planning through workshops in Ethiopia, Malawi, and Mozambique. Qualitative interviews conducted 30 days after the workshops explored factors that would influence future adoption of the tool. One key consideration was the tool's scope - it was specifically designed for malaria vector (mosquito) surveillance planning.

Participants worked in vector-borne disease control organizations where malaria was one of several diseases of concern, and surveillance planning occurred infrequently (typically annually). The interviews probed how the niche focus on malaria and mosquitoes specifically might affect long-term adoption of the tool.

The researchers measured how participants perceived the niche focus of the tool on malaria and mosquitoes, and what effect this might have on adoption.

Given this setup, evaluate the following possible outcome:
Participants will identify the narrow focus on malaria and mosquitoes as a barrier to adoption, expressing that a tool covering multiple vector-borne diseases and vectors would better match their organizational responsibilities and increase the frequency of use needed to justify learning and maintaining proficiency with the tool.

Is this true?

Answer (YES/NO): YES